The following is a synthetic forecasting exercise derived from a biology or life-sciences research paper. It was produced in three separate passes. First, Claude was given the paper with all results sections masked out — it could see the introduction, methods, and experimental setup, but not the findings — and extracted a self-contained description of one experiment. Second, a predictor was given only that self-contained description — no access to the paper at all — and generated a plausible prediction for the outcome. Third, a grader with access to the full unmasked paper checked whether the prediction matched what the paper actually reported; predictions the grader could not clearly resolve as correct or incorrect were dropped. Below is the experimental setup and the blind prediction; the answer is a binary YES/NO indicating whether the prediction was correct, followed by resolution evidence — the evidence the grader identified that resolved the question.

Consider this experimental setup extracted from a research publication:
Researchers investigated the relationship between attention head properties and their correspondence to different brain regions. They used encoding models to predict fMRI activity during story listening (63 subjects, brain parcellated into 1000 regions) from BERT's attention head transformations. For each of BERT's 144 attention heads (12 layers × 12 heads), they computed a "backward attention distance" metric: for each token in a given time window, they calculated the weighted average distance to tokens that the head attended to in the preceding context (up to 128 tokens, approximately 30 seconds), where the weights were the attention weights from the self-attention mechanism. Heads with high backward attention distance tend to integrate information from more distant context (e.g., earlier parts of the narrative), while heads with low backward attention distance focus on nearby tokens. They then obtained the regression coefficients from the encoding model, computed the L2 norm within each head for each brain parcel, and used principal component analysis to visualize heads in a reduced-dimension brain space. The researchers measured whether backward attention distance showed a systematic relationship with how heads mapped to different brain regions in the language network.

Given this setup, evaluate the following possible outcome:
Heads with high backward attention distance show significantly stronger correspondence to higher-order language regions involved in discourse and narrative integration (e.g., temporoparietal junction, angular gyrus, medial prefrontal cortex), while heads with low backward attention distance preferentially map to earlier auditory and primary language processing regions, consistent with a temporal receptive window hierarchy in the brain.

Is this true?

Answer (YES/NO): NO